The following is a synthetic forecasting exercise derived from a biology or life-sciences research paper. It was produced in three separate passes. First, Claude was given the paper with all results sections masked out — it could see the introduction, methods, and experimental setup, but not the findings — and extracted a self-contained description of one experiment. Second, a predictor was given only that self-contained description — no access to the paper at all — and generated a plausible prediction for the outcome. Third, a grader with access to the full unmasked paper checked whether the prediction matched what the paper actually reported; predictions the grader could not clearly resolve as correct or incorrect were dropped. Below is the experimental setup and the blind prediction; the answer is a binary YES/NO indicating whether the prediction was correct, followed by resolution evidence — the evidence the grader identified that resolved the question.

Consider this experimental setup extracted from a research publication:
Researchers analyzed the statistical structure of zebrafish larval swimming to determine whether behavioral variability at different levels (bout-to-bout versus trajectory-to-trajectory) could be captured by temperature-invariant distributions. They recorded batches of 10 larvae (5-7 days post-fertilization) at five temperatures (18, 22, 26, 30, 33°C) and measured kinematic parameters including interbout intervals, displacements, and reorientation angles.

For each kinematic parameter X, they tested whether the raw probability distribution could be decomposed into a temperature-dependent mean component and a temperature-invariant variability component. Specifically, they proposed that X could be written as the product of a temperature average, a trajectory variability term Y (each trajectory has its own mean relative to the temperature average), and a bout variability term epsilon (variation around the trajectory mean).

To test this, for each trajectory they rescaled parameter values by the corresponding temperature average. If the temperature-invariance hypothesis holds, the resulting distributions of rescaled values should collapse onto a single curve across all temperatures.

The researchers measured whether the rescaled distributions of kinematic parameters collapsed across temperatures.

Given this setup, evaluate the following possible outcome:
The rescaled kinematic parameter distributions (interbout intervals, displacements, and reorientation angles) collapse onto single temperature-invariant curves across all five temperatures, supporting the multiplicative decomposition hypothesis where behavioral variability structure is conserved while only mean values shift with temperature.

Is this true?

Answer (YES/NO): YES